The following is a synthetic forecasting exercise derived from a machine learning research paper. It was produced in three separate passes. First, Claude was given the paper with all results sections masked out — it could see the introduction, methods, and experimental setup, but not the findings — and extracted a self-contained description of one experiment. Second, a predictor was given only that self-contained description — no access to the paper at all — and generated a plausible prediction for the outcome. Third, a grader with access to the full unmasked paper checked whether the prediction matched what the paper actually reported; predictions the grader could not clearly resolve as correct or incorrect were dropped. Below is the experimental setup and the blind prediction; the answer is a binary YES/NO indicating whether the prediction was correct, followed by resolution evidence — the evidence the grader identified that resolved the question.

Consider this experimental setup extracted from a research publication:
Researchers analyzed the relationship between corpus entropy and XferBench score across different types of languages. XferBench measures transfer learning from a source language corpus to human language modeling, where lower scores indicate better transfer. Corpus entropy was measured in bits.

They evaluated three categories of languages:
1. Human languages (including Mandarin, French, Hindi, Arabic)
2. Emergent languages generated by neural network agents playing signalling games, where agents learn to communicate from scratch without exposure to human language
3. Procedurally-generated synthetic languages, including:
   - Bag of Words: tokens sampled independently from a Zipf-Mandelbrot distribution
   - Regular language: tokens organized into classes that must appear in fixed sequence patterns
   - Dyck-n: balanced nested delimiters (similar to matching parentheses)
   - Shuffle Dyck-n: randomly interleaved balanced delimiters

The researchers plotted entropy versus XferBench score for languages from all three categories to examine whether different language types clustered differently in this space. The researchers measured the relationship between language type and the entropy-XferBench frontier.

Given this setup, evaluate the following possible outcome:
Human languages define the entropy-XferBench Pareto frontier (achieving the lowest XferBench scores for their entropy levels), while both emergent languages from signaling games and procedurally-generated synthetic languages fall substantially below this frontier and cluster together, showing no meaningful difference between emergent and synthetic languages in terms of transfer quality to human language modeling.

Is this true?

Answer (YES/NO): NO